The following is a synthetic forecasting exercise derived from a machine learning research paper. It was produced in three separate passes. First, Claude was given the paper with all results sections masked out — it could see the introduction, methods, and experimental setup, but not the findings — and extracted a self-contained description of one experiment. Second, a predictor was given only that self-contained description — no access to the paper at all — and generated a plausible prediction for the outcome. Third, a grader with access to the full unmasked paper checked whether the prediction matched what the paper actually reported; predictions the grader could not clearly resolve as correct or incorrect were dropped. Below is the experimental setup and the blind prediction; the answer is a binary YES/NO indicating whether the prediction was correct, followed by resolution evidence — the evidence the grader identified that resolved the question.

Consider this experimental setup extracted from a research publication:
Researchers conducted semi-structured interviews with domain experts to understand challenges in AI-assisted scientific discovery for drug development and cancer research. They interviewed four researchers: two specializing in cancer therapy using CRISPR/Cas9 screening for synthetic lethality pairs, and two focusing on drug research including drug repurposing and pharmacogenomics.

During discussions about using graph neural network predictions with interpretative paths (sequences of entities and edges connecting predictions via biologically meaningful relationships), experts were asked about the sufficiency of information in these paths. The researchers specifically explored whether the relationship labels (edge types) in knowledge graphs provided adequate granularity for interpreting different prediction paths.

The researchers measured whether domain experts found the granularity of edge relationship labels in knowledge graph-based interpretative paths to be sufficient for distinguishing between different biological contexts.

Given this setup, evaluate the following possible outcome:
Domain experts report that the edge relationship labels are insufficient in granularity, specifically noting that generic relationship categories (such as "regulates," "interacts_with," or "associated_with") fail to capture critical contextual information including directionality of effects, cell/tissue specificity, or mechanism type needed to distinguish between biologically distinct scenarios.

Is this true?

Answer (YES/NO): NO